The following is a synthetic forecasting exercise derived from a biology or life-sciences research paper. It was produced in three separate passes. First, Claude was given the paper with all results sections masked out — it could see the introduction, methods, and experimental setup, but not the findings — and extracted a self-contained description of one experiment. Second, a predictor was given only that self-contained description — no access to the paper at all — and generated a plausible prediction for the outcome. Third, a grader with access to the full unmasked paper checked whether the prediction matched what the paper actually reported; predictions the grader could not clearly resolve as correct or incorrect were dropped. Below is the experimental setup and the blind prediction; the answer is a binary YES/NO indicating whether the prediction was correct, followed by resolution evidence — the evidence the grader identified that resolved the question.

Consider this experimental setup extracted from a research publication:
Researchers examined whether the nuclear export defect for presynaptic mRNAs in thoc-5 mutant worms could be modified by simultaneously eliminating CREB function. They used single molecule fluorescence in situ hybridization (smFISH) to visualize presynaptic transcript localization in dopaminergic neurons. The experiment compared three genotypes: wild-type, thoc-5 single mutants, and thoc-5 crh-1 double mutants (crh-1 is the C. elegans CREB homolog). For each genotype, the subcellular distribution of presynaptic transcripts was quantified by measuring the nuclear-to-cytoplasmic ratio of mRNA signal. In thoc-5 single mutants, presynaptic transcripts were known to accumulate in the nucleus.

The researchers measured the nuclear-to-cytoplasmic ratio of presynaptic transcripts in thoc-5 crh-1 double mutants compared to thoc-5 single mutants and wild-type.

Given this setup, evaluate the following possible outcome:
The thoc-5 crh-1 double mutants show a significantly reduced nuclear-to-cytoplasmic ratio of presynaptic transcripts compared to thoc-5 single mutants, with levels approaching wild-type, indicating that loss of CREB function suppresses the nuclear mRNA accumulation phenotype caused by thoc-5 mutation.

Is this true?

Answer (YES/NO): YES